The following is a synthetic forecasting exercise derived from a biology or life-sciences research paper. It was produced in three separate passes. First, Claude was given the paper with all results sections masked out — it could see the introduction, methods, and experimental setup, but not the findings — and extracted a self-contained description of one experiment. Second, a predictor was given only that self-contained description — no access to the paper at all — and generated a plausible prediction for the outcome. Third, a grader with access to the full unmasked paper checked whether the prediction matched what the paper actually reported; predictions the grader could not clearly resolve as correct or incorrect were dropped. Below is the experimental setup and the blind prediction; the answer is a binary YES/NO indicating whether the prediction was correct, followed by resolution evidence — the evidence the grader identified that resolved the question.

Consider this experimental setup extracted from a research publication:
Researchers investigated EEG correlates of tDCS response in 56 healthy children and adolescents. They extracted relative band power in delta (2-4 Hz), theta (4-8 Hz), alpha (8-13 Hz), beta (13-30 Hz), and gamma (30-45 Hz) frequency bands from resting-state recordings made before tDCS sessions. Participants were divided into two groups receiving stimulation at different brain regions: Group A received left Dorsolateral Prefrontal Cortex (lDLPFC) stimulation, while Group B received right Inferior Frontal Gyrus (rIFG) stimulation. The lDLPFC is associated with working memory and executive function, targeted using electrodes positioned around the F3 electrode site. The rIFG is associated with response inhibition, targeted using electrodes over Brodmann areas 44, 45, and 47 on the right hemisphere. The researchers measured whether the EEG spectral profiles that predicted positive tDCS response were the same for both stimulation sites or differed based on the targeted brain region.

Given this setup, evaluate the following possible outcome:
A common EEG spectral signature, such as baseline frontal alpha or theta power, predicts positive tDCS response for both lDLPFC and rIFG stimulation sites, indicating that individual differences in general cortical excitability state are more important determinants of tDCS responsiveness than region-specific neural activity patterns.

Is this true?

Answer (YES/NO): NO